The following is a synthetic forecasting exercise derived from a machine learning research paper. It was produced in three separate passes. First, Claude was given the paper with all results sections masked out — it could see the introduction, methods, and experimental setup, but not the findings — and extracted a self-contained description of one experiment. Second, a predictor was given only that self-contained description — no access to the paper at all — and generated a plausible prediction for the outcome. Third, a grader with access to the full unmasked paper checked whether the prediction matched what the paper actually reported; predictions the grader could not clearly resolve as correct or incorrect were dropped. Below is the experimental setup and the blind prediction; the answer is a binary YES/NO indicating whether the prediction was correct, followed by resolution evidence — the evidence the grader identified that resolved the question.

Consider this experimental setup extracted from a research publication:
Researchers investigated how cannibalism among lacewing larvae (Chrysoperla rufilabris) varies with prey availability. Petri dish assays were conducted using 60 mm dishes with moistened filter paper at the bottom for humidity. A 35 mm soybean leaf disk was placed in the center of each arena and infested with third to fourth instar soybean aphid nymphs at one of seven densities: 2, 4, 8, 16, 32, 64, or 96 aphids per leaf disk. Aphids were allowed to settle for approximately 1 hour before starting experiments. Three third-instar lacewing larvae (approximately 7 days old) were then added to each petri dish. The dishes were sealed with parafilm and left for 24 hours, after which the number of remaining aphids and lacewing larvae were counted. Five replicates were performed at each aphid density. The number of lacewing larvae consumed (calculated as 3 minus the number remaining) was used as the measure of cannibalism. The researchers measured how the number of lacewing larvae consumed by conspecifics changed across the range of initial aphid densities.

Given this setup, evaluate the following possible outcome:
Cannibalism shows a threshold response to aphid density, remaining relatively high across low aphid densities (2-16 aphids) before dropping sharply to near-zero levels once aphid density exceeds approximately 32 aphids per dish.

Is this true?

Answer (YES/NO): NO